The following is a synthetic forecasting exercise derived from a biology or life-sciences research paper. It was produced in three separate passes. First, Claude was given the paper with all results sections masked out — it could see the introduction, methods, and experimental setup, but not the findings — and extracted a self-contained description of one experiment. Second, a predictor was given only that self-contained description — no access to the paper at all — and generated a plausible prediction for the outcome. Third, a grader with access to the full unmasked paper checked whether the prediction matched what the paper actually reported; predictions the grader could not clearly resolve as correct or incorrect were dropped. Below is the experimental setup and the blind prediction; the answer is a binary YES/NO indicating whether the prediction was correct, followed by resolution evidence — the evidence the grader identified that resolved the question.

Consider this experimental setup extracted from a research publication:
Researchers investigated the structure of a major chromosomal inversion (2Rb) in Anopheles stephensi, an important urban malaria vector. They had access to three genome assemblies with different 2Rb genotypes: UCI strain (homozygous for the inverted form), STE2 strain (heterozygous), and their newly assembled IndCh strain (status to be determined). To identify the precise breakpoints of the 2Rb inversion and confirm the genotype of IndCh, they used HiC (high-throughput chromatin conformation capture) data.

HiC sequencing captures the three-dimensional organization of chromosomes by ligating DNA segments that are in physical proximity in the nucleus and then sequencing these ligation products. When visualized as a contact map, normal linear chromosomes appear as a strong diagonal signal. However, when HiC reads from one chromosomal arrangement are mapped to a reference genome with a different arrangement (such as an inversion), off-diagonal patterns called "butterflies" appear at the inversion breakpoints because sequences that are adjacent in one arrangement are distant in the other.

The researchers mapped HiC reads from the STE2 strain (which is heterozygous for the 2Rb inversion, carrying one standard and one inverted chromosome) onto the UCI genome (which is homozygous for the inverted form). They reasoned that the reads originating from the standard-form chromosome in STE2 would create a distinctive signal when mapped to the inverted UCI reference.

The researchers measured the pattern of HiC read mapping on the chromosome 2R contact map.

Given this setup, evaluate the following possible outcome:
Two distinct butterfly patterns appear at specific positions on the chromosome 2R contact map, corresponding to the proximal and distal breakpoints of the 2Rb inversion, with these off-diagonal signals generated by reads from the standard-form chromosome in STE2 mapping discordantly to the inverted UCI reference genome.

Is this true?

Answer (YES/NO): YES